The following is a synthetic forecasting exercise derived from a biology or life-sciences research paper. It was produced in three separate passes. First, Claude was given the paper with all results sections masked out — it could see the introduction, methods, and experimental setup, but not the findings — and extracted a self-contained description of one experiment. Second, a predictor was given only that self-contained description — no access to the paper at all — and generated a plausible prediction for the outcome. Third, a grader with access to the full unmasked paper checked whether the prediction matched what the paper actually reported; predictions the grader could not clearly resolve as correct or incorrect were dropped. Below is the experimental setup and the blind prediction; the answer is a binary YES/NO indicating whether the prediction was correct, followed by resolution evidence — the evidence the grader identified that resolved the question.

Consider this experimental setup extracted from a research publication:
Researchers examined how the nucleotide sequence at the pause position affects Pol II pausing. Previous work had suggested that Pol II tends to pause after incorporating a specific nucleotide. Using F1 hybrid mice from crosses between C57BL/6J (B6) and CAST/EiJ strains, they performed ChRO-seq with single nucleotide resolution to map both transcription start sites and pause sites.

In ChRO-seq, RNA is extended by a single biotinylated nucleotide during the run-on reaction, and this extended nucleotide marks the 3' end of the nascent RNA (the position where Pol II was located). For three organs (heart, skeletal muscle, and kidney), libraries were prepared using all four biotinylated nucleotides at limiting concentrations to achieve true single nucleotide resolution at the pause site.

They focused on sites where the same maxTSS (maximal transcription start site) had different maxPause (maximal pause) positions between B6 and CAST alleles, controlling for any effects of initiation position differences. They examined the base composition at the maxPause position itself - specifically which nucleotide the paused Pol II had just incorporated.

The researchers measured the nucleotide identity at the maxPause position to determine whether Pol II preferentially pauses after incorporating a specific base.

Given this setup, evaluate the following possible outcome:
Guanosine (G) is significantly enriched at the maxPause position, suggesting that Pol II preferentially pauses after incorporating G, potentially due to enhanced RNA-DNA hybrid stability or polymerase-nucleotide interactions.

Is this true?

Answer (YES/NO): NO